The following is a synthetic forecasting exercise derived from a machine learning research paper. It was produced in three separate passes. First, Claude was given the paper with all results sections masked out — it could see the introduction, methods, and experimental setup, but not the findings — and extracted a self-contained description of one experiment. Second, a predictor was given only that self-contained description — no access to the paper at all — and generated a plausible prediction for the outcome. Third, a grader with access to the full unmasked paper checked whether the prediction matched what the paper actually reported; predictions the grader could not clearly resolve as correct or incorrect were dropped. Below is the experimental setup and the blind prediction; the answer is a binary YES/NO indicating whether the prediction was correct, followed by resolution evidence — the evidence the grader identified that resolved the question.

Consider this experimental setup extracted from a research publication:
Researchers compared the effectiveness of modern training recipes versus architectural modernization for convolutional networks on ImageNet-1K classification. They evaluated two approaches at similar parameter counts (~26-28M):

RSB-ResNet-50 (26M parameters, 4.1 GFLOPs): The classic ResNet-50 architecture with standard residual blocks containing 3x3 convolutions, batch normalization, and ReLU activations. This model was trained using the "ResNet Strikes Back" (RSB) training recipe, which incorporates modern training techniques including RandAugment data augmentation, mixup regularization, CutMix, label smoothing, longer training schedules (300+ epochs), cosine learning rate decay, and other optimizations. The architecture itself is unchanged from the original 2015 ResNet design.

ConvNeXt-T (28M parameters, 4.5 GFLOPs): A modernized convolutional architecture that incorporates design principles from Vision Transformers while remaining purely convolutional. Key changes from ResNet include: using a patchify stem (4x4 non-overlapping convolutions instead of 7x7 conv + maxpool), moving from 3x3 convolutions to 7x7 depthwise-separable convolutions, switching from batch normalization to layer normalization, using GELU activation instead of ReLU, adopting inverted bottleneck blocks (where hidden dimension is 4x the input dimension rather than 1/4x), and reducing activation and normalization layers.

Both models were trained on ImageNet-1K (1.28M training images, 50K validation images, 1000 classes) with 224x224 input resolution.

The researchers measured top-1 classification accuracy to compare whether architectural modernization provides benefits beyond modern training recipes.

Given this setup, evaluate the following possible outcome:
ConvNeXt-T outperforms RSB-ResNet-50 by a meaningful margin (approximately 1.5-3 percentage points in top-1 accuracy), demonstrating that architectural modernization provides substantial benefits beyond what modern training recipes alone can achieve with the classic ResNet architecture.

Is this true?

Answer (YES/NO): YES